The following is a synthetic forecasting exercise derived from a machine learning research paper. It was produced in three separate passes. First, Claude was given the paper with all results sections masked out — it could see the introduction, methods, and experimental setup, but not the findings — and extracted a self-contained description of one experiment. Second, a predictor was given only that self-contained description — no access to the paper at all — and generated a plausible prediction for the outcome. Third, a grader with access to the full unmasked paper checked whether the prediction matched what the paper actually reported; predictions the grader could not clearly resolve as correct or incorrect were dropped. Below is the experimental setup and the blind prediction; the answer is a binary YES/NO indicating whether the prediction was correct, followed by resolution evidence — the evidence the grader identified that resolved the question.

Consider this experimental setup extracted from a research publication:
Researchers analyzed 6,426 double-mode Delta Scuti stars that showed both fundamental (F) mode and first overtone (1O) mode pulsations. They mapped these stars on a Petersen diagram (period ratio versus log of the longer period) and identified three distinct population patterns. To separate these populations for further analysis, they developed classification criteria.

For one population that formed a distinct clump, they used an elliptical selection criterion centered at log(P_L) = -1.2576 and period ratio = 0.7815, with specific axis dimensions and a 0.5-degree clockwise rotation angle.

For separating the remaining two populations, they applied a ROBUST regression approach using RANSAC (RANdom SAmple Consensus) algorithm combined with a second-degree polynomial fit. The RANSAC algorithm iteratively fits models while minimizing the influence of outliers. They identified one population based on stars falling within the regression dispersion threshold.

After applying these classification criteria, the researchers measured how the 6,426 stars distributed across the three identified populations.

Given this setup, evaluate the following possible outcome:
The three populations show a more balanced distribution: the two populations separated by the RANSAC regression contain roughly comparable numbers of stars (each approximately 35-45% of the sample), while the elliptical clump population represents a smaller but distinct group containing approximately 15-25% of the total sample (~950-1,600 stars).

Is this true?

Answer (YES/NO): NO